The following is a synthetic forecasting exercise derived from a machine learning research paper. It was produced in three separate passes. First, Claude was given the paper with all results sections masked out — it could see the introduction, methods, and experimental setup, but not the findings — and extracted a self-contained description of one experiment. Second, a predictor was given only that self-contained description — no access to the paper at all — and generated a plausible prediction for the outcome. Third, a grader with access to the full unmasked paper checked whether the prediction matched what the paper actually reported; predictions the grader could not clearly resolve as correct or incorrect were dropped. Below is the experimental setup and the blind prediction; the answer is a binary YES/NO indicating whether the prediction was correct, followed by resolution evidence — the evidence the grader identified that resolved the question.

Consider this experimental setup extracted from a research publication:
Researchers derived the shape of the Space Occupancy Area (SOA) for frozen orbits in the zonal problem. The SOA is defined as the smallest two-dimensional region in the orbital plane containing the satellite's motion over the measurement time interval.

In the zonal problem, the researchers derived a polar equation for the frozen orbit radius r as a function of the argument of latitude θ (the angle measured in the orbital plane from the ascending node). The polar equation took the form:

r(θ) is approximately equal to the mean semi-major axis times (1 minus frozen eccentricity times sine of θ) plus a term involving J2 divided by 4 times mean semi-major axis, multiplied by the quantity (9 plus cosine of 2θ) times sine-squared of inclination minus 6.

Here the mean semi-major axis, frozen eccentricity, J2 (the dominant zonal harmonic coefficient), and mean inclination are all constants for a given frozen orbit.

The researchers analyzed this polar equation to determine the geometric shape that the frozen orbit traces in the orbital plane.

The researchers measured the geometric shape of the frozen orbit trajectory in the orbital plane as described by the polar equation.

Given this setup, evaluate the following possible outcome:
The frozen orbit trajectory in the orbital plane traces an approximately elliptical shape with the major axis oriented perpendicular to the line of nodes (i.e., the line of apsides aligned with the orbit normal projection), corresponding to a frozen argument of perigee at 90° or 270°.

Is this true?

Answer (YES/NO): YES